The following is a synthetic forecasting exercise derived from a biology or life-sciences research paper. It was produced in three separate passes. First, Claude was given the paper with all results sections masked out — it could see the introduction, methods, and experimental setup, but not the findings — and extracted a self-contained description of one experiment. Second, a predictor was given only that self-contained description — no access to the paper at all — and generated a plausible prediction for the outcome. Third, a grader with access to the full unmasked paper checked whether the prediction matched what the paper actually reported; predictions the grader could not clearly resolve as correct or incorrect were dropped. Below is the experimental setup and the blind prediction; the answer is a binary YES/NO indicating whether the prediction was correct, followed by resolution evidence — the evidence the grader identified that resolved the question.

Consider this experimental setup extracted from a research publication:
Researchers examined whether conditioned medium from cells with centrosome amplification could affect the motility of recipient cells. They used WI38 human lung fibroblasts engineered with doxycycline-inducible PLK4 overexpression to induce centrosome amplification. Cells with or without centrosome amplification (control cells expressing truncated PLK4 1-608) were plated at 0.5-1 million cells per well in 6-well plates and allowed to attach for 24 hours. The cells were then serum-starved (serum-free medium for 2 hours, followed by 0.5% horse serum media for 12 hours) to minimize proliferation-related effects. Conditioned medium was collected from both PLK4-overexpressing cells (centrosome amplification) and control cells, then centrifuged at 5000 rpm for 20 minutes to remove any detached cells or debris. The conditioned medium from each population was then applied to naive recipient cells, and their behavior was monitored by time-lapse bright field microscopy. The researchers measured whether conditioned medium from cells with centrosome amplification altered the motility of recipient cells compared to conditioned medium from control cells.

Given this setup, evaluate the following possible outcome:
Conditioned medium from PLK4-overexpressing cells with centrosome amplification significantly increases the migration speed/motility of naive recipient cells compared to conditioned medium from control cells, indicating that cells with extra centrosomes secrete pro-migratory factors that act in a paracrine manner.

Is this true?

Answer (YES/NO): YES